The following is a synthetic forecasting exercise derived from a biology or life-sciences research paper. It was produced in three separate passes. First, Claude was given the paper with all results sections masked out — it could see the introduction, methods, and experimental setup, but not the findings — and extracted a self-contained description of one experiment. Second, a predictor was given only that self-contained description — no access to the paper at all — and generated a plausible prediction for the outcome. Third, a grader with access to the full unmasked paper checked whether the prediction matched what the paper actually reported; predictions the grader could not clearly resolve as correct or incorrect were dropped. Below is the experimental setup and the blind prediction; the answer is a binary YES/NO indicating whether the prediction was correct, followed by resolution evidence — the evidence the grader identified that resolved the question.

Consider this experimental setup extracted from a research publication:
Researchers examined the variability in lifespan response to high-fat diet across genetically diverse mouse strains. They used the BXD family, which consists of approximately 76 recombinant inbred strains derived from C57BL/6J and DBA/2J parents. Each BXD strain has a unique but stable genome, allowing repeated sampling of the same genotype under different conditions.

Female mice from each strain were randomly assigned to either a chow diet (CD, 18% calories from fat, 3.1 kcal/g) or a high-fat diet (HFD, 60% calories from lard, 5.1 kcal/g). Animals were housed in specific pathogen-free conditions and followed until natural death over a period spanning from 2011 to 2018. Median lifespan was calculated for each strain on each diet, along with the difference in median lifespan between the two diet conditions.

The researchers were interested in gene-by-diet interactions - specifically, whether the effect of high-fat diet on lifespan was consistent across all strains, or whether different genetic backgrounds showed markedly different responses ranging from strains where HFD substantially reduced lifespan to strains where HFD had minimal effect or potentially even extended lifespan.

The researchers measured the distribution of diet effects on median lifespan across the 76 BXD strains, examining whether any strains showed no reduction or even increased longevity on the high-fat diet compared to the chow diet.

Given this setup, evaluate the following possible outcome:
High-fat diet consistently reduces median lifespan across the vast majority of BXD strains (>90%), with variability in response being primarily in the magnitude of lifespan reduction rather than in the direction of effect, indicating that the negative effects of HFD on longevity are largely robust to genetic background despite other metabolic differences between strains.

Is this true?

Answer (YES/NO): NO